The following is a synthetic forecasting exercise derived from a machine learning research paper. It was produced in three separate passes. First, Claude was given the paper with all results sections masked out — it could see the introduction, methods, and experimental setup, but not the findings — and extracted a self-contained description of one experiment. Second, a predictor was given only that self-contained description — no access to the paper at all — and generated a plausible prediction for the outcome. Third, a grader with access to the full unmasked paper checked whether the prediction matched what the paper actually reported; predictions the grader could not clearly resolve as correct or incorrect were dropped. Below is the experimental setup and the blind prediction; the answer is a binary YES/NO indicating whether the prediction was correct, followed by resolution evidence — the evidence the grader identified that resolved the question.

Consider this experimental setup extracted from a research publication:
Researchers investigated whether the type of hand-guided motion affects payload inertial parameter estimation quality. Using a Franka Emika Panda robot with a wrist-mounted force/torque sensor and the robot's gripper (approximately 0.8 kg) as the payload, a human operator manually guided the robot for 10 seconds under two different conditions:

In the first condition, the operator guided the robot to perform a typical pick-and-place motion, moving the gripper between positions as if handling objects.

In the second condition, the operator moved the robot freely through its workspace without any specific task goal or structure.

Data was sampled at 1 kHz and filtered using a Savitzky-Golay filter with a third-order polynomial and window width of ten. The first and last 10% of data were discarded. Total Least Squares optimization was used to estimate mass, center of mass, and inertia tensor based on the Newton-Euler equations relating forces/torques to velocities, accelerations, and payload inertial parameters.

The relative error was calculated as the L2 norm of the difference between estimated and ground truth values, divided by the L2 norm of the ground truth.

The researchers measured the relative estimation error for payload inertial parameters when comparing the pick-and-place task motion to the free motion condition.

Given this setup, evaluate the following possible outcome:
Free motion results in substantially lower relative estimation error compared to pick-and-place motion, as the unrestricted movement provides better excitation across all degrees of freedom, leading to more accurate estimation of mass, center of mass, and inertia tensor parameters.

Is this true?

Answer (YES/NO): NO